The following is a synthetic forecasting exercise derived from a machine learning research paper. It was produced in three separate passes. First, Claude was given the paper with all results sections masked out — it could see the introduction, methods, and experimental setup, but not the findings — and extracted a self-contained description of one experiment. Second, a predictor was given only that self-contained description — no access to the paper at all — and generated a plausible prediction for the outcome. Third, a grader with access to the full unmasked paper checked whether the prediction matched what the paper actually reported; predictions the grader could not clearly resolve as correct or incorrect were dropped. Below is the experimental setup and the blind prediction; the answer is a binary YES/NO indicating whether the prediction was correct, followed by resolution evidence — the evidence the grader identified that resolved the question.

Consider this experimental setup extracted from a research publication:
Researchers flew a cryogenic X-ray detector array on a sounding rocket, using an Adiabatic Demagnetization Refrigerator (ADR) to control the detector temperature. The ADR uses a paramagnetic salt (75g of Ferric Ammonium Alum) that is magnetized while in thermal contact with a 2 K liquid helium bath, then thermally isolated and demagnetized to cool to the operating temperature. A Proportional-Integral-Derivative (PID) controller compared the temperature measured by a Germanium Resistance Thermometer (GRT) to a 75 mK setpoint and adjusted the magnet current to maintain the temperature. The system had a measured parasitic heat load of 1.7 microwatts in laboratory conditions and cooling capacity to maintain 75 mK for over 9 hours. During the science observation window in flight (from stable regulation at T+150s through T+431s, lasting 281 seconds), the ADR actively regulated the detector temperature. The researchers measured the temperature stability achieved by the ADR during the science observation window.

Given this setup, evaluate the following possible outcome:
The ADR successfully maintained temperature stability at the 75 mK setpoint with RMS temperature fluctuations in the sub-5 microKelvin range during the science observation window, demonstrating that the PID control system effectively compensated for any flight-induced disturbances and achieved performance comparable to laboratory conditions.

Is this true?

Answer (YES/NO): NO